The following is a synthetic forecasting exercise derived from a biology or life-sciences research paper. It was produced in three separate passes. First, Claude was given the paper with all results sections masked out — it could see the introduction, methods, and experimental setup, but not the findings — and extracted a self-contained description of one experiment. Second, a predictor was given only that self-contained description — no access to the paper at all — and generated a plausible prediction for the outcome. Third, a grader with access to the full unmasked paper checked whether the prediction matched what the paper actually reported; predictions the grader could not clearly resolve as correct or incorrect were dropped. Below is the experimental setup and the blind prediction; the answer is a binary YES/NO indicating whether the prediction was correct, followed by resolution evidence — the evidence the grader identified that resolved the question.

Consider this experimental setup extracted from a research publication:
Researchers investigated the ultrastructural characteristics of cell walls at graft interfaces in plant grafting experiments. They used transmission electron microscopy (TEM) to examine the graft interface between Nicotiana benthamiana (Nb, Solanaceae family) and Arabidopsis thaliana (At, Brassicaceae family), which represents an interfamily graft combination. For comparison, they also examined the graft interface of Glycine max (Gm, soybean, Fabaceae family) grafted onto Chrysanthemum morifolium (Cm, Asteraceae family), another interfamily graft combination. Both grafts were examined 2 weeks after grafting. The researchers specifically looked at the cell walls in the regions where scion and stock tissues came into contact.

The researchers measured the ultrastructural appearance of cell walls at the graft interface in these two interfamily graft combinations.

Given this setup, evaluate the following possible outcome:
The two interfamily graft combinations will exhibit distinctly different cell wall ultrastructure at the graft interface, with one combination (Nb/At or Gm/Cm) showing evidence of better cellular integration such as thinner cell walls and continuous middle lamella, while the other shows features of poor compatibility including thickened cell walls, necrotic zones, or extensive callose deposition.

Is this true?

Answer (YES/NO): NO